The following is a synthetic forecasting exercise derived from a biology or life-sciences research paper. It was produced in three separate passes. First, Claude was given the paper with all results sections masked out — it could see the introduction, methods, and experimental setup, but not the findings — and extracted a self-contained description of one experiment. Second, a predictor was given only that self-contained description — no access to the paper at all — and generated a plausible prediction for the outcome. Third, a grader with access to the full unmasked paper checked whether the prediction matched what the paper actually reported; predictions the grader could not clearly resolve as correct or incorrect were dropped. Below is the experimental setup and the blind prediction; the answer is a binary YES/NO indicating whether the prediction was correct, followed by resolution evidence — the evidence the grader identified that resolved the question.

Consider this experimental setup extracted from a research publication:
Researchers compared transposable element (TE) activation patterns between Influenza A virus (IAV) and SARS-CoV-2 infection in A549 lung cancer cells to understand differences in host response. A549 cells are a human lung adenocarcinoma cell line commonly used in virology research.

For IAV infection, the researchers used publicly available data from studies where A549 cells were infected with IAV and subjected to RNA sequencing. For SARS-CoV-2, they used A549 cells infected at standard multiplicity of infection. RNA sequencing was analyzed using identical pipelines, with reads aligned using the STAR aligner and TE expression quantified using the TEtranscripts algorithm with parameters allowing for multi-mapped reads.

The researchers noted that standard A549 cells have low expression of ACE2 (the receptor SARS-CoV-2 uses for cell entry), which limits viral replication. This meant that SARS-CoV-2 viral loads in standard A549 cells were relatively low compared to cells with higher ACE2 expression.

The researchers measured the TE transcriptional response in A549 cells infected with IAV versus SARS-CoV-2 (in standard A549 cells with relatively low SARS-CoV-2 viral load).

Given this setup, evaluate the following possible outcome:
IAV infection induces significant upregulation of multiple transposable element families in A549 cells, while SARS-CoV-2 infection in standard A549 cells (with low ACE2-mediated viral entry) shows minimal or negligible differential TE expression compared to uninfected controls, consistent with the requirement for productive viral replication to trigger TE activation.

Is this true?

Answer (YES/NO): NO